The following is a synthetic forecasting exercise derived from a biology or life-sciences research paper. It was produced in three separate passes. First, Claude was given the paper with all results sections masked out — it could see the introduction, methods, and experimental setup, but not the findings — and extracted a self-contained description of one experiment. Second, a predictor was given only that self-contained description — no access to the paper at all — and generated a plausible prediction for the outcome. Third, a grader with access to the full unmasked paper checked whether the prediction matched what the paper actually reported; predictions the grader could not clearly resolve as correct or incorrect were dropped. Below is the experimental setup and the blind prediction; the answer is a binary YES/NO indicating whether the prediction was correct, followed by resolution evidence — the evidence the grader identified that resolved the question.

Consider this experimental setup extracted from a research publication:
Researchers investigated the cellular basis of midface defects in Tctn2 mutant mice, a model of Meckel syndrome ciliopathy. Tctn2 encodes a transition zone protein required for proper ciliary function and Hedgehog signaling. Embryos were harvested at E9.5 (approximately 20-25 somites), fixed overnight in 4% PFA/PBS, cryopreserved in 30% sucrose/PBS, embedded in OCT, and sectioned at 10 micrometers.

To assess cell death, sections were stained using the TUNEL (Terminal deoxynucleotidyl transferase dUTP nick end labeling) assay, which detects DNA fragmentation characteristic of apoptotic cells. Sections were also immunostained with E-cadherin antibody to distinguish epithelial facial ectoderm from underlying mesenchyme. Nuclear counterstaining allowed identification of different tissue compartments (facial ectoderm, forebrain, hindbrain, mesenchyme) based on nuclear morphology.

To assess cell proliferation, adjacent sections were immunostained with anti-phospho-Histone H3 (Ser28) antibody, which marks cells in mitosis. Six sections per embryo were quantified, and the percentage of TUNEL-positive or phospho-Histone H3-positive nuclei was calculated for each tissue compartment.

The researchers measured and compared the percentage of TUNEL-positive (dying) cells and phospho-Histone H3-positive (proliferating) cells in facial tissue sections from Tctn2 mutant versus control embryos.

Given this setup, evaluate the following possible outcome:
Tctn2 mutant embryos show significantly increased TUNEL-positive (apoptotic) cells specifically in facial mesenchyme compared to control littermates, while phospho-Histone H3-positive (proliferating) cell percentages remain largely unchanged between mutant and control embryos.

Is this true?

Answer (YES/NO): NO